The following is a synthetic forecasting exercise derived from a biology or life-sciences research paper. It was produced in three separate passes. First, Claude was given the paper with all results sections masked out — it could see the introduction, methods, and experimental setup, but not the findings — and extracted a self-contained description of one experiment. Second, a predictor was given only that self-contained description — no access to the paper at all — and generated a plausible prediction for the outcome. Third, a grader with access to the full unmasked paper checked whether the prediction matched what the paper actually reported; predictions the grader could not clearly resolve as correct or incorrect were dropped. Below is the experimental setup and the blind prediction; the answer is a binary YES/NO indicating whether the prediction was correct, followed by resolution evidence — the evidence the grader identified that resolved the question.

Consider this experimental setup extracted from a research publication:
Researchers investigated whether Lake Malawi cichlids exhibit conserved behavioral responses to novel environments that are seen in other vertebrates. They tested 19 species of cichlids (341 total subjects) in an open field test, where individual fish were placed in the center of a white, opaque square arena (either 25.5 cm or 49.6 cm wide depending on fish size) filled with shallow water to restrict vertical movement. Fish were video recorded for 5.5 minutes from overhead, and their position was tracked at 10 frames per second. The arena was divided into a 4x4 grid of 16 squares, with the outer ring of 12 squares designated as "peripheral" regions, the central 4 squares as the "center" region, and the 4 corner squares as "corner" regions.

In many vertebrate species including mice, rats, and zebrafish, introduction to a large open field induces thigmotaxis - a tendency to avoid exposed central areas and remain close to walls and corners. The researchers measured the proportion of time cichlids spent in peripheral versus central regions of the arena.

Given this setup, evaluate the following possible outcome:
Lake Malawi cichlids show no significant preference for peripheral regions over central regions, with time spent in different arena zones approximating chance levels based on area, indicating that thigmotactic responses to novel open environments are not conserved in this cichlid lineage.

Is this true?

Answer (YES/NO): NO